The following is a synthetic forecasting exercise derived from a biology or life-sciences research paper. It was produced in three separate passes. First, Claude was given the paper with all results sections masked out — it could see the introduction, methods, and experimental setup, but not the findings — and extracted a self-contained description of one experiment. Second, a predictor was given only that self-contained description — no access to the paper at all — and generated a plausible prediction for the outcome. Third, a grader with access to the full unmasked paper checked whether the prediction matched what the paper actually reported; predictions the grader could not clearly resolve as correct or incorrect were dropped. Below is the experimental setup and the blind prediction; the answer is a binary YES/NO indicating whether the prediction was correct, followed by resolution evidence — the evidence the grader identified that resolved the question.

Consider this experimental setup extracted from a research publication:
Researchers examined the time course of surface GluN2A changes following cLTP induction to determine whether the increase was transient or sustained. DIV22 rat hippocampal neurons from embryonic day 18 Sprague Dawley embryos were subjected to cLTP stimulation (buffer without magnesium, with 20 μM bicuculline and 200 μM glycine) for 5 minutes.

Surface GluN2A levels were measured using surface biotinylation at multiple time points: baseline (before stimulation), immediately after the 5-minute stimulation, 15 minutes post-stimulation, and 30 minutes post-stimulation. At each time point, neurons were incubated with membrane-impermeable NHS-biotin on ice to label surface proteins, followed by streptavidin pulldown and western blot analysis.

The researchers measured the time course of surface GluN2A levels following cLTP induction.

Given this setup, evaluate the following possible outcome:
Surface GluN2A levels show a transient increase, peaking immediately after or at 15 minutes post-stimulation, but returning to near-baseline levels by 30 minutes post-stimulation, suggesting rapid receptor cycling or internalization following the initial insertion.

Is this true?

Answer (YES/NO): YES